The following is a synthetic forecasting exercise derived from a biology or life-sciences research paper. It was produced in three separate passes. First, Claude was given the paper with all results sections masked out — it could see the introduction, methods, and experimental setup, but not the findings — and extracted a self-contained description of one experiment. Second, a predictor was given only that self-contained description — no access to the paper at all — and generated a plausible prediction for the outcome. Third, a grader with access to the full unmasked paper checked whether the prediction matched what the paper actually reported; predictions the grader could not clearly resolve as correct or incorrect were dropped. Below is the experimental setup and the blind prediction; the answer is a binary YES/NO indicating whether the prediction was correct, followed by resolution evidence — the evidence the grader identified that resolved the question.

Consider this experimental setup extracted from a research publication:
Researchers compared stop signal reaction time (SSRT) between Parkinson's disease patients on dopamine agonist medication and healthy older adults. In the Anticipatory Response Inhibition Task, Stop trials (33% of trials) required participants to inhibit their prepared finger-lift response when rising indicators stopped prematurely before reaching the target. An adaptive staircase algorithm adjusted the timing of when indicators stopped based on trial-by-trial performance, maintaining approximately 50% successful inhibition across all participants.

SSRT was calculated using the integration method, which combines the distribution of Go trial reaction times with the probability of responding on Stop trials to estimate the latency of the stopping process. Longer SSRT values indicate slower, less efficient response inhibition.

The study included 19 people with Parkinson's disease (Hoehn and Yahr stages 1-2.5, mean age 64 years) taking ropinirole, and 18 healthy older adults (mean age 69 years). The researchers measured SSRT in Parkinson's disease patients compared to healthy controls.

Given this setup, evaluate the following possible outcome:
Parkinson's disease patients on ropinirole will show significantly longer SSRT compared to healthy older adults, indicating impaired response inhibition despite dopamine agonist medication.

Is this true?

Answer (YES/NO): YES